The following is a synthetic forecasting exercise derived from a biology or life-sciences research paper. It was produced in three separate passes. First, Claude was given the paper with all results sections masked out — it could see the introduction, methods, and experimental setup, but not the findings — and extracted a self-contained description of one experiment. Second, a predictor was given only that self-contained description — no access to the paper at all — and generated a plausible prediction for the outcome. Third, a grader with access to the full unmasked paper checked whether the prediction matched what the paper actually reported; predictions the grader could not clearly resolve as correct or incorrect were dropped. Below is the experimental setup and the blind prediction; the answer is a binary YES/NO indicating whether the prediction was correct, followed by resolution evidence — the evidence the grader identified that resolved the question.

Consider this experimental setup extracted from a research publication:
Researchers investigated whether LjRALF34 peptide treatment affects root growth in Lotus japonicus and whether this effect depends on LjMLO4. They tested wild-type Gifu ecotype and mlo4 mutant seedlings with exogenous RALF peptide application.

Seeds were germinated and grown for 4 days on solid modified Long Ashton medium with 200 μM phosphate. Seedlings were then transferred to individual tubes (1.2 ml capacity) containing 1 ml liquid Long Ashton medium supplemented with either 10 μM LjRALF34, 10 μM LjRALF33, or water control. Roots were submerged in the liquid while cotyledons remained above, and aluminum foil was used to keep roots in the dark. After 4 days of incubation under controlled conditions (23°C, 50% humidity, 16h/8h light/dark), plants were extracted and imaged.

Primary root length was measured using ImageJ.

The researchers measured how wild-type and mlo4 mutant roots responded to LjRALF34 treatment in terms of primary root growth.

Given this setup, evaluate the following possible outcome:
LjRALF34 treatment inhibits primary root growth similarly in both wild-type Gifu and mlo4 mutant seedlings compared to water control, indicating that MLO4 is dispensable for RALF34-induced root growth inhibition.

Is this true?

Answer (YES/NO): YES